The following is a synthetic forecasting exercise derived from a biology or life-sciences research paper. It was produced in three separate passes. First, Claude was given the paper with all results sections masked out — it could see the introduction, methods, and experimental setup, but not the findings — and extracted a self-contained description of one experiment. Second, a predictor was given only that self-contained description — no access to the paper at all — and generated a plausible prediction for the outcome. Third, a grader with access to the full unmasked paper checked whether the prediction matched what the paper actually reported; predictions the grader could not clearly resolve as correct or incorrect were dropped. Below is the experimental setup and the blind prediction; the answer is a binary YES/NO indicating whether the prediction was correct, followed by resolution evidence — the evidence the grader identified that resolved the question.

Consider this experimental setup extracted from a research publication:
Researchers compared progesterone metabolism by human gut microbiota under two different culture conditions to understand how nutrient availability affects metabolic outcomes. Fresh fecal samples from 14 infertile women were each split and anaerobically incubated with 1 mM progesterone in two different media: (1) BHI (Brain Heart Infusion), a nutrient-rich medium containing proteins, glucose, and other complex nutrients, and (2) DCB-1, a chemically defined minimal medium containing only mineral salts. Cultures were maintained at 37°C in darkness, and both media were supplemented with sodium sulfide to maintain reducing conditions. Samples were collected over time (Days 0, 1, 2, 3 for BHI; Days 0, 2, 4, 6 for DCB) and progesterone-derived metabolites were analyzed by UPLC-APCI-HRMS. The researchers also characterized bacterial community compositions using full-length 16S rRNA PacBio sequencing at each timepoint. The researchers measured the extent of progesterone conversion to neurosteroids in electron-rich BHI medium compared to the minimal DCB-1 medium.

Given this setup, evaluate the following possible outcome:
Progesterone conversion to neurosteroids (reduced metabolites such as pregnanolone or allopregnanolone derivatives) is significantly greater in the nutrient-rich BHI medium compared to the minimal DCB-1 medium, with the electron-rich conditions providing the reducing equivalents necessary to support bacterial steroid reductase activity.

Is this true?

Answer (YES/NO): YES